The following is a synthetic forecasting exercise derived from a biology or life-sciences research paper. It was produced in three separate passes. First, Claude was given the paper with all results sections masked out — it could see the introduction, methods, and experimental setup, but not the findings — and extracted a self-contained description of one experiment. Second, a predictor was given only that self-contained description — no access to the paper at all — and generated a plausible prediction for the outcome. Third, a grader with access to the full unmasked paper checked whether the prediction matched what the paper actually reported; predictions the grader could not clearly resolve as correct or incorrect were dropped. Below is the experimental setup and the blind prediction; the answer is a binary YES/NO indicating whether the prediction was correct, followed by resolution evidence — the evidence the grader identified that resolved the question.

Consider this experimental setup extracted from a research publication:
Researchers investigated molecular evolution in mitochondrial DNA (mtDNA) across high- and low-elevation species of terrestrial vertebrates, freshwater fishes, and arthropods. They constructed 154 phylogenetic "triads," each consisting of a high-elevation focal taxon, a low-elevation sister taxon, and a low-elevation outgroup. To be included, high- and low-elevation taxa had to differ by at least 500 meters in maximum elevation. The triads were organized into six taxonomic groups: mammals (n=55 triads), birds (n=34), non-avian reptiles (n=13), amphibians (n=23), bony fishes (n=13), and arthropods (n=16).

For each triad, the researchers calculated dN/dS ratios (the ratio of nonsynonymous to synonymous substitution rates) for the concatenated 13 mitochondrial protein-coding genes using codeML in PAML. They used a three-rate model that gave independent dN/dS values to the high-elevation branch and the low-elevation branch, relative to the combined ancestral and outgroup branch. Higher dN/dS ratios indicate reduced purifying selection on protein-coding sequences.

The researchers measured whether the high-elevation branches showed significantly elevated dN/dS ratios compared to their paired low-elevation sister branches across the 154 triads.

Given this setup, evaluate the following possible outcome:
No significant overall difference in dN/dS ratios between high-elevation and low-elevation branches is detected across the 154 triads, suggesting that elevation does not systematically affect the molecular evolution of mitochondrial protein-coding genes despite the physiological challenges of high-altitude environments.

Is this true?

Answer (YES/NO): NO